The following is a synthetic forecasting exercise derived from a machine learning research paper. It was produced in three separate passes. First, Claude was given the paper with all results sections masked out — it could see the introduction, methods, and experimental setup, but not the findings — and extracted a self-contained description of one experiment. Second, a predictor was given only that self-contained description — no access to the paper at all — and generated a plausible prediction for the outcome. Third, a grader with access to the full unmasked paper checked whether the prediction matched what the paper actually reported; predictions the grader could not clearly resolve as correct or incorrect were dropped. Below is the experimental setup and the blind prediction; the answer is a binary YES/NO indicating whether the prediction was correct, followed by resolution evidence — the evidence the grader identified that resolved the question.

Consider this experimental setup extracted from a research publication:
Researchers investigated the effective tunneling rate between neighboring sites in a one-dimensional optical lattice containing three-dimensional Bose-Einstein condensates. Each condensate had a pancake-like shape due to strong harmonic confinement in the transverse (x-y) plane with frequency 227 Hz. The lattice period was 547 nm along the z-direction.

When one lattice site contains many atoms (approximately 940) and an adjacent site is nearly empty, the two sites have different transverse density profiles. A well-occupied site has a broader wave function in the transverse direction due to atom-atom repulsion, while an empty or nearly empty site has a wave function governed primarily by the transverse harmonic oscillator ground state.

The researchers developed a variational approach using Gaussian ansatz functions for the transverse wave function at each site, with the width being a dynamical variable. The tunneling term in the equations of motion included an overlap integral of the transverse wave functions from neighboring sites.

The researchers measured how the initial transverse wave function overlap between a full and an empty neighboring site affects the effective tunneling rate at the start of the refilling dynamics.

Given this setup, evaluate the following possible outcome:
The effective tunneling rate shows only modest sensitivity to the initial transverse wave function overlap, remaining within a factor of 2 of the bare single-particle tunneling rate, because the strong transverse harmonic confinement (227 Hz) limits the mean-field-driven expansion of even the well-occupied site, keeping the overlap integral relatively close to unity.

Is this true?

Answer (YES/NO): NO